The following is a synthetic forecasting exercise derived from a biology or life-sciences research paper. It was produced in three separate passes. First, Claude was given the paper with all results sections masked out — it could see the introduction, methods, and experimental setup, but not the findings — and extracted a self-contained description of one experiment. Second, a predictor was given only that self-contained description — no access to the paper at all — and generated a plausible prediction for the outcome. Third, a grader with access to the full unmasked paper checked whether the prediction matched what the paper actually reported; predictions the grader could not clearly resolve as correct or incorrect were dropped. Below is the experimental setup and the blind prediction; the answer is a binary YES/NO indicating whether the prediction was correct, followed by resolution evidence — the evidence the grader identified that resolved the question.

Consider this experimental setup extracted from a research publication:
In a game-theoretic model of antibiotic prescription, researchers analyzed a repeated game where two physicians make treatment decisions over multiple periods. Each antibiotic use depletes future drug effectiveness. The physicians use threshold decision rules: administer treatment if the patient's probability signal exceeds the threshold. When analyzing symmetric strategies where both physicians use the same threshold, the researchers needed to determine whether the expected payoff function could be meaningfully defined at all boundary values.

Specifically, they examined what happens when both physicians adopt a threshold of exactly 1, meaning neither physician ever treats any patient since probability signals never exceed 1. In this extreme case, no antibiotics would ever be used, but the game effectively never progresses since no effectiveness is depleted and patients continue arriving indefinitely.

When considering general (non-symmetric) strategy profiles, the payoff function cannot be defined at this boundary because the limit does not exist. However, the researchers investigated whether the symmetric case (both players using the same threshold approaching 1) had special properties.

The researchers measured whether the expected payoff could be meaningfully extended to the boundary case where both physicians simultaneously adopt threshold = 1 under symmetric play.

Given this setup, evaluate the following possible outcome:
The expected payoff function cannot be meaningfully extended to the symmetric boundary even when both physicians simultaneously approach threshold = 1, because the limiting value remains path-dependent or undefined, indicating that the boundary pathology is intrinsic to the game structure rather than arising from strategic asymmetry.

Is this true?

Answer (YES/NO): NO